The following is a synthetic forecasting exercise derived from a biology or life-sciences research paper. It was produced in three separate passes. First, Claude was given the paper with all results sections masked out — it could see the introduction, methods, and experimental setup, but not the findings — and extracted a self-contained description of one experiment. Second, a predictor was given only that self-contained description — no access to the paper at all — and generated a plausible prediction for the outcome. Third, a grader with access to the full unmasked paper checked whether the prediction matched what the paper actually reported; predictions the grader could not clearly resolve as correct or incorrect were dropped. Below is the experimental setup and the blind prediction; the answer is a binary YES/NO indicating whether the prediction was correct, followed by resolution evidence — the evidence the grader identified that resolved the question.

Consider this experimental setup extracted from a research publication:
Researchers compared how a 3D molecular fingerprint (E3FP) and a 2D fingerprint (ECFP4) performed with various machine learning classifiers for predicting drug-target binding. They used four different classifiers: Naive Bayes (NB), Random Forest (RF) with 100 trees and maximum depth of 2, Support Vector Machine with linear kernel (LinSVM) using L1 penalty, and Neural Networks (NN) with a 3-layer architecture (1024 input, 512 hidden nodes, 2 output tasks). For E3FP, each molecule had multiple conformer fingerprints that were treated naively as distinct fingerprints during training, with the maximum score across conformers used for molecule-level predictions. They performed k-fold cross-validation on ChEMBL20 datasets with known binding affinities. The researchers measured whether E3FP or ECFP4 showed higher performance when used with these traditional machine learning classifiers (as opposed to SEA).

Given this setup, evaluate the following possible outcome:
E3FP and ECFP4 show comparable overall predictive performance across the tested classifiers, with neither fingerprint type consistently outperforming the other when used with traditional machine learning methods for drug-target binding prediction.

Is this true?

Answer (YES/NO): NO